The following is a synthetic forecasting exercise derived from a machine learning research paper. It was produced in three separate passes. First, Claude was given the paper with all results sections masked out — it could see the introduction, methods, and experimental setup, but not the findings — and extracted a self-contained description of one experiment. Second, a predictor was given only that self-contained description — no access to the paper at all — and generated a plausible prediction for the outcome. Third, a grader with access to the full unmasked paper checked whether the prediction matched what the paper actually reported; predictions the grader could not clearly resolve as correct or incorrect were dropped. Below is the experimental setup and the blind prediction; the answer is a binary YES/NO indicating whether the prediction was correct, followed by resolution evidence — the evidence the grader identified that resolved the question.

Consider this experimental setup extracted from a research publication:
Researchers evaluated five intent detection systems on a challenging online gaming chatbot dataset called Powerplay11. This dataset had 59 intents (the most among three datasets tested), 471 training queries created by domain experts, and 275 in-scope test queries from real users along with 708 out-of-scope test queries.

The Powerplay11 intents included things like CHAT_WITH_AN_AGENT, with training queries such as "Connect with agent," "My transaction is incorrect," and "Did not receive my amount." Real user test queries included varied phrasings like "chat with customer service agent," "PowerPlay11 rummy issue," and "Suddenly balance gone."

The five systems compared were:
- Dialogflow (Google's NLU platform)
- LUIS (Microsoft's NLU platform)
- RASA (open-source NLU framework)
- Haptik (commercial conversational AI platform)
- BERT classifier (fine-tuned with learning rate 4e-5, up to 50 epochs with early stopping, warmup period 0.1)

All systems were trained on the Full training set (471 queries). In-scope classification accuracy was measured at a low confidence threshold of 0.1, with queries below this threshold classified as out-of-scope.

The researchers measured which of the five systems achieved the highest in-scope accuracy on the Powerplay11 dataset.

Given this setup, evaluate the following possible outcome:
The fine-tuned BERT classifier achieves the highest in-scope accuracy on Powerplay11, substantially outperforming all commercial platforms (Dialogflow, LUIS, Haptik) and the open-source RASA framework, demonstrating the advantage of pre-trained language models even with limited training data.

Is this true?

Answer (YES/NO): NO